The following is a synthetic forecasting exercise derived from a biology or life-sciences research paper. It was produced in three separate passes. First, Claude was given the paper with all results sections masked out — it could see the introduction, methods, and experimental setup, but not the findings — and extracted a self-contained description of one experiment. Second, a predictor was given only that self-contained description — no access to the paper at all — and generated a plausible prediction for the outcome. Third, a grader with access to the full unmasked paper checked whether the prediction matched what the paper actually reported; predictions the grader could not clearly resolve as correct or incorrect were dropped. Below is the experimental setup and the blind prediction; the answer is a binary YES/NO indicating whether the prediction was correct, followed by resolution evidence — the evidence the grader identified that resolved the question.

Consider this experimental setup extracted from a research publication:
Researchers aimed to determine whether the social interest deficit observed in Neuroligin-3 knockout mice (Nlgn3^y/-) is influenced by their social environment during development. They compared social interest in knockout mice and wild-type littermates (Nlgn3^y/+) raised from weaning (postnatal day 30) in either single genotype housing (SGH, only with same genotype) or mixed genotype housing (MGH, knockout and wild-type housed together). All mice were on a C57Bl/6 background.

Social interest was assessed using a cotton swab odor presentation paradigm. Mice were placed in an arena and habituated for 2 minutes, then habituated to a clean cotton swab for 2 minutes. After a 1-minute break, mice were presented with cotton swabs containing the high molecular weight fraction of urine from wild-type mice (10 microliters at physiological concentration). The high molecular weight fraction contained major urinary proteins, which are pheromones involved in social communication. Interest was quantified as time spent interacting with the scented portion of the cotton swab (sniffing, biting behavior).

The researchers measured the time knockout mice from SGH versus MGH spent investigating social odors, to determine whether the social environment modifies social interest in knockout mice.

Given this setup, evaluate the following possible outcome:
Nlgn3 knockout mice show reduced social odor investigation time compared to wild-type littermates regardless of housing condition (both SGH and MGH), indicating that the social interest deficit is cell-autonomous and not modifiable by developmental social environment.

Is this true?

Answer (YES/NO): NO